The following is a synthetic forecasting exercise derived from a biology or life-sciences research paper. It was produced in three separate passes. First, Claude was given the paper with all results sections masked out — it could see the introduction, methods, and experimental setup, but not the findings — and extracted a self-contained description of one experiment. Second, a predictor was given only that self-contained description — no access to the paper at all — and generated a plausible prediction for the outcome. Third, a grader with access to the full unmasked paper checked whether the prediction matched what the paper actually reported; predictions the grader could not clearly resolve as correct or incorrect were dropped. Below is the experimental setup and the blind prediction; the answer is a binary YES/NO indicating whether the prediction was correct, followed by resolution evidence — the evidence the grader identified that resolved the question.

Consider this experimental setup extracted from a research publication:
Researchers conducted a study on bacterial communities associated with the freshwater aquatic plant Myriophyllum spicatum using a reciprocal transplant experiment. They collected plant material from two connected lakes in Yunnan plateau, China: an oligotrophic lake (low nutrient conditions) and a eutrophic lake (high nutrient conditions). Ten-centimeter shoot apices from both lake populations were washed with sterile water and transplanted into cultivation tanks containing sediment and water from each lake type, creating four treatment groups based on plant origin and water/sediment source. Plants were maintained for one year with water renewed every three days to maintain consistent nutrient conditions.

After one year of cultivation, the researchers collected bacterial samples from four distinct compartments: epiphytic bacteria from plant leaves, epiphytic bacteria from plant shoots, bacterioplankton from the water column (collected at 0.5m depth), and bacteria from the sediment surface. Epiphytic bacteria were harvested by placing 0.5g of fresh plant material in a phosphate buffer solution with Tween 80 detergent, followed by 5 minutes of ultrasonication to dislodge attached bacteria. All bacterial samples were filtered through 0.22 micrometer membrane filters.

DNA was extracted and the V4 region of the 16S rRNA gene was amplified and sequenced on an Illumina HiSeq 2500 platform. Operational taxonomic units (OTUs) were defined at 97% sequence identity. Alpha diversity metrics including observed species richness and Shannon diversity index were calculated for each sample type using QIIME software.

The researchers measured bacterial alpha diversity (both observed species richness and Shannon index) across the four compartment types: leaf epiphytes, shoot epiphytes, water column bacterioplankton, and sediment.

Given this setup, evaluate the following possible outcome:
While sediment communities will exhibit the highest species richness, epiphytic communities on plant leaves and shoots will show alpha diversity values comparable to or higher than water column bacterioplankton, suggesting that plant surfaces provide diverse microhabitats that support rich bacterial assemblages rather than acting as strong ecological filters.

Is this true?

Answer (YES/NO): YES